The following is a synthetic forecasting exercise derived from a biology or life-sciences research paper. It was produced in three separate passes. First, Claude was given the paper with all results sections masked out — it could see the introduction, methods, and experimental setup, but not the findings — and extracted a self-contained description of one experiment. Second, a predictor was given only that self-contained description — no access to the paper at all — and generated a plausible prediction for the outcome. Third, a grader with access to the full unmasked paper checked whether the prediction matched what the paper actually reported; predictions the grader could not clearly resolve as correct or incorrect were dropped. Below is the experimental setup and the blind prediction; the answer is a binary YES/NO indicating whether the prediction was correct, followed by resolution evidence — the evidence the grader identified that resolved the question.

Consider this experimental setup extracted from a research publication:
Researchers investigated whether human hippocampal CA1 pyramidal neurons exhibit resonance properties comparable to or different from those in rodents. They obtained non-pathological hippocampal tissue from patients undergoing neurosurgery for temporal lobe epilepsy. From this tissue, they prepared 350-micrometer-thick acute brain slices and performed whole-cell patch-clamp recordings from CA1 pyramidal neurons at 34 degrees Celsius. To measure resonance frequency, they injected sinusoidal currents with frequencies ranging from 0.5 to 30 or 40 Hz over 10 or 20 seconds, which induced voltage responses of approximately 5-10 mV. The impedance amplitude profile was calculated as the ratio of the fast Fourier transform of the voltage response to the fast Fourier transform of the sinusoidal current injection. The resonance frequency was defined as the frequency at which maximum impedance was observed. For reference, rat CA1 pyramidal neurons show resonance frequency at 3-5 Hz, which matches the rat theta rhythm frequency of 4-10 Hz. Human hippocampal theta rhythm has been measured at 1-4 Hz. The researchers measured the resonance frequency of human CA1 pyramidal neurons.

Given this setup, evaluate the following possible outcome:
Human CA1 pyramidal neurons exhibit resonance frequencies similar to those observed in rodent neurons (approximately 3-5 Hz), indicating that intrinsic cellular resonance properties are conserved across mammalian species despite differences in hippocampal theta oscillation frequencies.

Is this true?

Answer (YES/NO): NO